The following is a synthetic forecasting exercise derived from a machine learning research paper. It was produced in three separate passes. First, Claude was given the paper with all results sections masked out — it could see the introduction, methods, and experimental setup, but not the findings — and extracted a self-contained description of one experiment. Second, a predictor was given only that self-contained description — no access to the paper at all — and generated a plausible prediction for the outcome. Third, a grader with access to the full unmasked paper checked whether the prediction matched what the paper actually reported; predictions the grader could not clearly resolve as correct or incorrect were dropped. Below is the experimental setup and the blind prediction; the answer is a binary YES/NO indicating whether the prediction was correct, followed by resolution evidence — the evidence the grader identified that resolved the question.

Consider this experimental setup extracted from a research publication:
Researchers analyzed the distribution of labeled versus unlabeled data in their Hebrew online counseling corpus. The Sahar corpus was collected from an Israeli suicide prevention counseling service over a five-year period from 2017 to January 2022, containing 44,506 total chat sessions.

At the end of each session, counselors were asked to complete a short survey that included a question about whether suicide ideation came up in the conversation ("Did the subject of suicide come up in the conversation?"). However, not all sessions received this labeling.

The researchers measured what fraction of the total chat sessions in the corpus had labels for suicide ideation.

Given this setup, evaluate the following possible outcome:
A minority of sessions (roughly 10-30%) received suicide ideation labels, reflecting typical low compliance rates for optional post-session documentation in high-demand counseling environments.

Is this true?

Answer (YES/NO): NO